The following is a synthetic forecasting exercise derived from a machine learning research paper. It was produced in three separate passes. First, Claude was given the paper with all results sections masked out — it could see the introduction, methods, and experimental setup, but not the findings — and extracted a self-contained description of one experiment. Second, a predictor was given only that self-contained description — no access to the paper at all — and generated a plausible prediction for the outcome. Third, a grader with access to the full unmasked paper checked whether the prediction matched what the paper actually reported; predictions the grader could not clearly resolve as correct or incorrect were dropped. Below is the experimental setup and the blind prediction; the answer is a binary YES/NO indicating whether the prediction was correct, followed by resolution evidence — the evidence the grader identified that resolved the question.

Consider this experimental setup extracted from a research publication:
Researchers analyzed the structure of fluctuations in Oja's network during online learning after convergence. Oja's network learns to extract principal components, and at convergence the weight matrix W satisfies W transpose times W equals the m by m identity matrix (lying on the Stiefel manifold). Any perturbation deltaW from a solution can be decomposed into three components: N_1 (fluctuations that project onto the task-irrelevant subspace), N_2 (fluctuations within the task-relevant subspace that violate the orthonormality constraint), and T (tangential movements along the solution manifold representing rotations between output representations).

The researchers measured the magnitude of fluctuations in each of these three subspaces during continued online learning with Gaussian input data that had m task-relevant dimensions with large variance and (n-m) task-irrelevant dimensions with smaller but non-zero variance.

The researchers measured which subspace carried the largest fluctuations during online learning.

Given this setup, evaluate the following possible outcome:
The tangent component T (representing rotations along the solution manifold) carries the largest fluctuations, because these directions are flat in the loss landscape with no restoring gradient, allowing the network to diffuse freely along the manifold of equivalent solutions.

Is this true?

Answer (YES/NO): NO